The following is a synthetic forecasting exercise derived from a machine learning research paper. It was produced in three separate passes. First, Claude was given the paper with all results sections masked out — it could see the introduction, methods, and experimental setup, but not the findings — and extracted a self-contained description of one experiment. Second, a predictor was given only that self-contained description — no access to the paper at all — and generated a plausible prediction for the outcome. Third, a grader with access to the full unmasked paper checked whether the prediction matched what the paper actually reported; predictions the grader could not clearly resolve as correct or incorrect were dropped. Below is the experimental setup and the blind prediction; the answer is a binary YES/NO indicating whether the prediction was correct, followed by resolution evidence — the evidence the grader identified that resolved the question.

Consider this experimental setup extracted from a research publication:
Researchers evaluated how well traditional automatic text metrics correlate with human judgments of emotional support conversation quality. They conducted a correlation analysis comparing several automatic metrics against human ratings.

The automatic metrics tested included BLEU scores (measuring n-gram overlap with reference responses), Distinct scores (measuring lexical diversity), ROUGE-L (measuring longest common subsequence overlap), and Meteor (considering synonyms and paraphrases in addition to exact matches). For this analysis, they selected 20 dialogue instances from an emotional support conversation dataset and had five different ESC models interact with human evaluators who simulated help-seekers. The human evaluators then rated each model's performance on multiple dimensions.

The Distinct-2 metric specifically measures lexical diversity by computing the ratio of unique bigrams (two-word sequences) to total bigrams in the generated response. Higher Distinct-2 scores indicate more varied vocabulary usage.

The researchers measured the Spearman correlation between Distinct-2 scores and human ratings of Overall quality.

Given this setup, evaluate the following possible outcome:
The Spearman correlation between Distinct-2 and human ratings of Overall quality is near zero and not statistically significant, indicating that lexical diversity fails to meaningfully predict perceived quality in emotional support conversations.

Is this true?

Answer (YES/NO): NO